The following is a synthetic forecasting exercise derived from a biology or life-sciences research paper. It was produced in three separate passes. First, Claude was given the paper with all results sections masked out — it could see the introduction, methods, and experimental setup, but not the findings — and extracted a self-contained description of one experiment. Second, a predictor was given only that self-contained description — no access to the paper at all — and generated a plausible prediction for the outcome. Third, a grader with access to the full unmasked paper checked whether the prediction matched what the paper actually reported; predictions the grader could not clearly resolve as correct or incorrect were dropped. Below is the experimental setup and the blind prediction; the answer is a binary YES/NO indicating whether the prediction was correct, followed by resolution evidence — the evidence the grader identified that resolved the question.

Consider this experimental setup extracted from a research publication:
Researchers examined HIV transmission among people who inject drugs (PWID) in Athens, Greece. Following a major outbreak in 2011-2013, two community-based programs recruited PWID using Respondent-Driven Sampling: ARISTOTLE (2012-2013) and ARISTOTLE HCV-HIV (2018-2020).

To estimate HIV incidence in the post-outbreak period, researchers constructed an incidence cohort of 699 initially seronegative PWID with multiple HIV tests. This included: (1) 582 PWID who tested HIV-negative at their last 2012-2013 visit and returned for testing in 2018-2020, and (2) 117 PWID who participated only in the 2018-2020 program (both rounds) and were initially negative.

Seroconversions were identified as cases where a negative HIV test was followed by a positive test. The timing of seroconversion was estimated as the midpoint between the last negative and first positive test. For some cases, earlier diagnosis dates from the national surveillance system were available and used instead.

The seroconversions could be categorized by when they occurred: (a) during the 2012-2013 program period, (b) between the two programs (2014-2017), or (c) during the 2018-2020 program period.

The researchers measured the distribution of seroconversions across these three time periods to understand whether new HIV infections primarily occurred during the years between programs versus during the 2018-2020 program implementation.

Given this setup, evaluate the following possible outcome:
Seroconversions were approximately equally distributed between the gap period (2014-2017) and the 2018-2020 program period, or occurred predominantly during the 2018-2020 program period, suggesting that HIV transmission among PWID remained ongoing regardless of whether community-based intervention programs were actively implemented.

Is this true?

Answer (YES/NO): NO